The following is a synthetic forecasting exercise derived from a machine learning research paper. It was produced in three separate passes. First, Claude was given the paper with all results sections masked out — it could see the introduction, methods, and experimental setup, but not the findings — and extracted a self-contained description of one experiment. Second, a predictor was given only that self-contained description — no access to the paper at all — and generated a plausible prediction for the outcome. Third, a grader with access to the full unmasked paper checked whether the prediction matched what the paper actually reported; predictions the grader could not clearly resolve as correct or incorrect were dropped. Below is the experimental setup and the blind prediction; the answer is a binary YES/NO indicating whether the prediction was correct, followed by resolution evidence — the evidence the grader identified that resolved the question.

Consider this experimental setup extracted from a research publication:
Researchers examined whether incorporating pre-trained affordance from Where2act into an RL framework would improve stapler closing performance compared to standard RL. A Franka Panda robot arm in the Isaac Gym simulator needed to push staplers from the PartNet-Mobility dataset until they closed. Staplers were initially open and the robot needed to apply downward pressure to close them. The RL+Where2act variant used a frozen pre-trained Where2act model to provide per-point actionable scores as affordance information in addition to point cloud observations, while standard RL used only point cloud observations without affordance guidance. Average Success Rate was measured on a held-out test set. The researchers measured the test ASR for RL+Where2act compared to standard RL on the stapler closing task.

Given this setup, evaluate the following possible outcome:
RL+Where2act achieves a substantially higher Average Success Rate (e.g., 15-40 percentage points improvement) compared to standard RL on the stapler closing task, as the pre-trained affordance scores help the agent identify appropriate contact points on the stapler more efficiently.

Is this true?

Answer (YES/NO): NO